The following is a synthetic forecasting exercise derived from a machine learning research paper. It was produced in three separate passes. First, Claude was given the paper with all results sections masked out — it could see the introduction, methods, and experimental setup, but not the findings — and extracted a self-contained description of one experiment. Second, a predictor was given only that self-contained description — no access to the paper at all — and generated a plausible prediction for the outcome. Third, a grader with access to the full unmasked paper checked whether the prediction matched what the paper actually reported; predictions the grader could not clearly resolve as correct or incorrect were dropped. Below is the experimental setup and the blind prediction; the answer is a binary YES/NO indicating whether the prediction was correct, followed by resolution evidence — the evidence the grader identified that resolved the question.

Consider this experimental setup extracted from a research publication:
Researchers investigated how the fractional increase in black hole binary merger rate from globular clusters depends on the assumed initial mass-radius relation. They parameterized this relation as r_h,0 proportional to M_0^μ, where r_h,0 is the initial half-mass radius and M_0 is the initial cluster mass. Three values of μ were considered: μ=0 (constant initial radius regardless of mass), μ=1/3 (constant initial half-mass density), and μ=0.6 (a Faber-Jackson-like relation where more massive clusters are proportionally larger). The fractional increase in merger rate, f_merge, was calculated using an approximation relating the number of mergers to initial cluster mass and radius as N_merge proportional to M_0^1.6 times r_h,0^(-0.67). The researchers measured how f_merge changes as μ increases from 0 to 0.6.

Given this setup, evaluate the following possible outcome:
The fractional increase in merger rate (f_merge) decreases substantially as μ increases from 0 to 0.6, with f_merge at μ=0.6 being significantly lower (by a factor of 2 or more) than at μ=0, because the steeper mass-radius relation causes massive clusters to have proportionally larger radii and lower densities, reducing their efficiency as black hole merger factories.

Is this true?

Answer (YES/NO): NO